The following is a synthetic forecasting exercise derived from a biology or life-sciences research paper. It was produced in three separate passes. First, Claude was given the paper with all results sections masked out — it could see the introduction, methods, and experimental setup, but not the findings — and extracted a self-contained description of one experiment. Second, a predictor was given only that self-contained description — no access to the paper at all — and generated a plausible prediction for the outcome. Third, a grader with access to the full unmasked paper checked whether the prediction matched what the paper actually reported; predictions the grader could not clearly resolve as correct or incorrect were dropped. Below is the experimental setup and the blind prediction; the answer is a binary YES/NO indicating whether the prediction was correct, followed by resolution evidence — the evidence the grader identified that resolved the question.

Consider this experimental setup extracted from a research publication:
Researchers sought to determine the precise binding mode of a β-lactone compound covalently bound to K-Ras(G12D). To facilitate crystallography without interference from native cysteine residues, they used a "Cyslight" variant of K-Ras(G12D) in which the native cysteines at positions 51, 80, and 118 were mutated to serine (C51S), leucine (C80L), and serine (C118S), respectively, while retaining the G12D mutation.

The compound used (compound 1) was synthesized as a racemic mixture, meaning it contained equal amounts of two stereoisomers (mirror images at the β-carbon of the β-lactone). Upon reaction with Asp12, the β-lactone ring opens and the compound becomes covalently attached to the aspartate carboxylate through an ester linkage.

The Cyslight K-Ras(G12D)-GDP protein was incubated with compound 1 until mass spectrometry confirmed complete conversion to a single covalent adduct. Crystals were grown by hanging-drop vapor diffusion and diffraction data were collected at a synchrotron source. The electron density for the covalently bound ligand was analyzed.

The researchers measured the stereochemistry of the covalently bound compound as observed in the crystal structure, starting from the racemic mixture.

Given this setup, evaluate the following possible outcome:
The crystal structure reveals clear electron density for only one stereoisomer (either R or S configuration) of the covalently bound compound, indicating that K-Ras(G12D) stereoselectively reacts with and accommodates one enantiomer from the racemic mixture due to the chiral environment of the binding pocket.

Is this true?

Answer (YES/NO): YES